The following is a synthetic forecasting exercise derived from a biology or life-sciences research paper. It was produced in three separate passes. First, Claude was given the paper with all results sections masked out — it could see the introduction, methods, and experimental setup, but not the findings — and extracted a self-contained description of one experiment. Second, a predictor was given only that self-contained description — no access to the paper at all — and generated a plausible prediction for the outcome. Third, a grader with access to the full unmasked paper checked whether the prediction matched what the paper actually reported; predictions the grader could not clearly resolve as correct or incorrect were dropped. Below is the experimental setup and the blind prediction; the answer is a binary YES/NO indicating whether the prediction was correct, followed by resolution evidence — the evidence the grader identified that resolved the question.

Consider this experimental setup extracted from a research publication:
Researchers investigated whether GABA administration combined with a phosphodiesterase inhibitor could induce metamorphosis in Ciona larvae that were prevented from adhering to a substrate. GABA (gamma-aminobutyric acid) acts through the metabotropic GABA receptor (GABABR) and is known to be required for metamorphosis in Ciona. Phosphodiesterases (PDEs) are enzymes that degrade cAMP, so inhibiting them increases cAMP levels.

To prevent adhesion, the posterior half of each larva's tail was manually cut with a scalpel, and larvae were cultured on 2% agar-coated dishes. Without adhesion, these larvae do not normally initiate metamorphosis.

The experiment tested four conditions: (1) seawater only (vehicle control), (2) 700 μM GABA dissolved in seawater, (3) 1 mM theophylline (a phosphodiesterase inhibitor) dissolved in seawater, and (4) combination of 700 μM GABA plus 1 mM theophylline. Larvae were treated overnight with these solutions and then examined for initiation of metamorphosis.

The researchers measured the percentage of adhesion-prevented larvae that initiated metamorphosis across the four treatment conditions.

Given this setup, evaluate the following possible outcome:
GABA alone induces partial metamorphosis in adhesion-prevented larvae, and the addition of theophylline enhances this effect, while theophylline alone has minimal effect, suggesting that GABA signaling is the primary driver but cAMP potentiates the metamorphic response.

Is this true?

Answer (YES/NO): NO